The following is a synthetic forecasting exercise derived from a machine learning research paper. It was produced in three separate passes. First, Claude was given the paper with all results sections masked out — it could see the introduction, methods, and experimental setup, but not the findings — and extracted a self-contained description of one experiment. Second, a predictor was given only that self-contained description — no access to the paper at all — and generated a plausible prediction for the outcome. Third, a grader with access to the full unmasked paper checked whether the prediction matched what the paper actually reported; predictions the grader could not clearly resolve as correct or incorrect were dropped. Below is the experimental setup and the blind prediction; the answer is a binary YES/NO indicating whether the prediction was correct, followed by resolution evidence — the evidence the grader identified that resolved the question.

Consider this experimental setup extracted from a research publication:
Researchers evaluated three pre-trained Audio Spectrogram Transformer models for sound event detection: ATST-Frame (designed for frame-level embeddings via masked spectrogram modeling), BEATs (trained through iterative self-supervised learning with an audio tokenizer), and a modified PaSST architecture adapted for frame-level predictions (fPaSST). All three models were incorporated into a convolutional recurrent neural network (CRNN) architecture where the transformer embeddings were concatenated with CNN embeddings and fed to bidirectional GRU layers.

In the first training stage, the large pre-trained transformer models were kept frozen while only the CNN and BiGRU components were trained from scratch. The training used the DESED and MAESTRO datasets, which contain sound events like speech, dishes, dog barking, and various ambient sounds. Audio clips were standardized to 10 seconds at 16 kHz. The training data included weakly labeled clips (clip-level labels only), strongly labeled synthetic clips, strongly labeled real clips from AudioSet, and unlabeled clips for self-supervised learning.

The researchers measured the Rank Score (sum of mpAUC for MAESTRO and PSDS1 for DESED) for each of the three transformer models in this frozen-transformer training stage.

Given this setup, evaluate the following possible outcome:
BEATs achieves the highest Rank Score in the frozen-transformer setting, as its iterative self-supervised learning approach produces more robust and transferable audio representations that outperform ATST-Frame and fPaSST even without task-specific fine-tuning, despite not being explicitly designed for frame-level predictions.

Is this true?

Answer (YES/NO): YES